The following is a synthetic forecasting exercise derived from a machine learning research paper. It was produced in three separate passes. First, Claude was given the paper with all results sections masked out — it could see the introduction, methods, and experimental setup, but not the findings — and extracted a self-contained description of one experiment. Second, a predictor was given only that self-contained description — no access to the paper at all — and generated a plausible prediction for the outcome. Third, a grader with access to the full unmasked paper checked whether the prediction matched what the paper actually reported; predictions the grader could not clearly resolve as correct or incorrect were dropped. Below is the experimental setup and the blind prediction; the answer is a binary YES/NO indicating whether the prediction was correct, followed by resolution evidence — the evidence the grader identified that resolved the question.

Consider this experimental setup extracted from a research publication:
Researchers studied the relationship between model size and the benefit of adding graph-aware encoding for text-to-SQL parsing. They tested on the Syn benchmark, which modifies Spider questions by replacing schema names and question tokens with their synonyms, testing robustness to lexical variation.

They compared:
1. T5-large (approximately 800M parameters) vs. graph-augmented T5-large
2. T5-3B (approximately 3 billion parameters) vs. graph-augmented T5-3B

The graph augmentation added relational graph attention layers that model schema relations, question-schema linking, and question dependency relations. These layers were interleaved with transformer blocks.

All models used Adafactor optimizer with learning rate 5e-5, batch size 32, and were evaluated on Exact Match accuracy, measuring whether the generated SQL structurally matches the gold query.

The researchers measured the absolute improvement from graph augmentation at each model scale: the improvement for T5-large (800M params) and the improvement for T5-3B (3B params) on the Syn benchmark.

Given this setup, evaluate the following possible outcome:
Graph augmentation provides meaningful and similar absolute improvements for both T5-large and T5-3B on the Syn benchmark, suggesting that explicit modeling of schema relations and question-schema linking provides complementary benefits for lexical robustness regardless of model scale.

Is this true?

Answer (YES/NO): NO